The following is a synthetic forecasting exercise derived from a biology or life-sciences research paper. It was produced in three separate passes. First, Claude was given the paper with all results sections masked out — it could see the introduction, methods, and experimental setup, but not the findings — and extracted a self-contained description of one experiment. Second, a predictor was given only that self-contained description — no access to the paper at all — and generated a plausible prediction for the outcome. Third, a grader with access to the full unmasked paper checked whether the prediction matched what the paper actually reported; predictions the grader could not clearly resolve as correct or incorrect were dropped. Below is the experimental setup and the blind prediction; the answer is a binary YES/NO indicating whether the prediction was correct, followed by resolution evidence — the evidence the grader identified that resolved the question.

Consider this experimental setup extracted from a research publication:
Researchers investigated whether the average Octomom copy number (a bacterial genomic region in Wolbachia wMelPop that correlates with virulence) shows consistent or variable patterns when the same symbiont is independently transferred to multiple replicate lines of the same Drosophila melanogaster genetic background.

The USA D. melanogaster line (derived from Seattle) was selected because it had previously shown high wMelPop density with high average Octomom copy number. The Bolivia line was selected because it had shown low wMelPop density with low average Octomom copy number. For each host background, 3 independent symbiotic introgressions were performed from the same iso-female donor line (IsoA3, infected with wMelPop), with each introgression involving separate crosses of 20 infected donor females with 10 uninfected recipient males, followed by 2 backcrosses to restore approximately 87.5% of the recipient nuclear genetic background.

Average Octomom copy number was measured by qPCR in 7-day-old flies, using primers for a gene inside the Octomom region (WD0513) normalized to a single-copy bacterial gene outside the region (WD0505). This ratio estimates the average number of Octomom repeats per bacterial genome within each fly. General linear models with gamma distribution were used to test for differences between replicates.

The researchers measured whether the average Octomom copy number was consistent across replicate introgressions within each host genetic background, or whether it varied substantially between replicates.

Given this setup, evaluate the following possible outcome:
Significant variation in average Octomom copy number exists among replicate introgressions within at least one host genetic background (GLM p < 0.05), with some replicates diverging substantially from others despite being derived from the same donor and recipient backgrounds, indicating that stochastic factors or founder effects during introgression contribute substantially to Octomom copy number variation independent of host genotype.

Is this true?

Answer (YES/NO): NO